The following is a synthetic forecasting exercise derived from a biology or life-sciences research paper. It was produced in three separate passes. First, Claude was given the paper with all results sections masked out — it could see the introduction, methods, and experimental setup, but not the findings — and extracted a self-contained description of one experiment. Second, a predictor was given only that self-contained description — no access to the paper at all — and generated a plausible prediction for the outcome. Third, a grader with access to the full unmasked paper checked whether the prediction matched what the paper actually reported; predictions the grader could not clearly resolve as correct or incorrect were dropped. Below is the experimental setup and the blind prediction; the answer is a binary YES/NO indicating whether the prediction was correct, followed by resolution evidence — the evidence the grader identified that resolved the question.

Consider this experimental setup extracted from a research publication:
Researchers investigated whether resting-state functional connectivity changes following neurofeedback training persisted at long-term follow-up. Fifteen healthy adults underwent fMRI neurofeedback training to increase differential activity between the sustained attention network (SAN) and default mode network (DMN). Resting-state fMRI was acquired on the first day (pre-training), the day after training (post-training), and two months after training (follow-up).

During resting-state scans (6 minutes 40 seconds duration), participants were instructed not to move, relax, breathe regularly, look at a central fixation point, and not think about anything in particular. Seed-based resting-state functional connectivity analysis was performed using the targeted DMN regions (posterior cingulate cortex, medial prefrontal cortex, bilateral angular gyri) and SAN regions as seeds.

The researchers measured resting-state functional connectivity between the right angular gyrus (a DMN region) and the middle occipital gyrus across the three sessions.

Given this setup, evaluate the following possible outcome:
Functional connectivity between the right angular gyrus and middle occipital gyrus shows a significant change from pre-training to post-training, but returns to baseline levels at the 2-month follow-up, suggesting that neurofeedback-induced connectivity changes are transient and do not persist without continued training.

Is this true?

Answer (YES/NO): YES